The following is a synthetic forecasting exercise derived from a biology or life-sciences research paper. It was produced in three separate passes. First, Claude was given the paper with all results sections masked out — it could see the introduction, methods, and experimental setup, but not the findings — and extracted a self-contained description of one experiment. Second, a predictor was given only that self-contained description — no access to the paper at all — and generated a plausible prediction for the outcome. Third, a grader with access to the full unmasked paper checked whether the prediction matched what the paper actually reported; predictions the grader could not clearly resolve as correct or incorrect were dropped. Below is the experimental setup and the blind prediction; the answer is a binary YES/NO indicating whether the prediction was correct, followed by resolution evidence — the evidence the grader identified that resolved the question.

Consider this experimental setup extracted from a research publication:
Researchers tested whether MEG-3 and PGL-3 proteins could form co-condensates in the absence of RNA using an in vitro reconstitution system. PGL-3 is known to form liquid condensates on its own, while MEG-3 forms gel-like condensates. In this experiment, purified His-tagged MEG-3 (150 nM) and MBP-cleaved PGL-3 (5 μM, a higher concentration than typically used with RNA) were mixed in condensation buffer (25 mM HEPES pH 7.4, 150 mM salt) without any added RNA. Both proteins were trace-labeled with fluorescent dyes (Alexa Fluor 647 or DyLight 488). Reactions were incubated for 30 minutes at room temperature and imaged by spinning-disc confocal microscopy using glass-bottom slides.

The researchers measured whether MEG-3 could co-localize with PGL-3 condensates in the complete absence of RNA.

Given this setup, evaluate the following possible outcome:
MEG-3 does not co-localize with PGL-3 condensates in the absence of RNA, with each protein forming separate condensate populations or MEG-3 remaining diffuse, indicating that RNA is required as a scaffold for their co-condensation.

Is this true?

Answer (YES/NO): NO